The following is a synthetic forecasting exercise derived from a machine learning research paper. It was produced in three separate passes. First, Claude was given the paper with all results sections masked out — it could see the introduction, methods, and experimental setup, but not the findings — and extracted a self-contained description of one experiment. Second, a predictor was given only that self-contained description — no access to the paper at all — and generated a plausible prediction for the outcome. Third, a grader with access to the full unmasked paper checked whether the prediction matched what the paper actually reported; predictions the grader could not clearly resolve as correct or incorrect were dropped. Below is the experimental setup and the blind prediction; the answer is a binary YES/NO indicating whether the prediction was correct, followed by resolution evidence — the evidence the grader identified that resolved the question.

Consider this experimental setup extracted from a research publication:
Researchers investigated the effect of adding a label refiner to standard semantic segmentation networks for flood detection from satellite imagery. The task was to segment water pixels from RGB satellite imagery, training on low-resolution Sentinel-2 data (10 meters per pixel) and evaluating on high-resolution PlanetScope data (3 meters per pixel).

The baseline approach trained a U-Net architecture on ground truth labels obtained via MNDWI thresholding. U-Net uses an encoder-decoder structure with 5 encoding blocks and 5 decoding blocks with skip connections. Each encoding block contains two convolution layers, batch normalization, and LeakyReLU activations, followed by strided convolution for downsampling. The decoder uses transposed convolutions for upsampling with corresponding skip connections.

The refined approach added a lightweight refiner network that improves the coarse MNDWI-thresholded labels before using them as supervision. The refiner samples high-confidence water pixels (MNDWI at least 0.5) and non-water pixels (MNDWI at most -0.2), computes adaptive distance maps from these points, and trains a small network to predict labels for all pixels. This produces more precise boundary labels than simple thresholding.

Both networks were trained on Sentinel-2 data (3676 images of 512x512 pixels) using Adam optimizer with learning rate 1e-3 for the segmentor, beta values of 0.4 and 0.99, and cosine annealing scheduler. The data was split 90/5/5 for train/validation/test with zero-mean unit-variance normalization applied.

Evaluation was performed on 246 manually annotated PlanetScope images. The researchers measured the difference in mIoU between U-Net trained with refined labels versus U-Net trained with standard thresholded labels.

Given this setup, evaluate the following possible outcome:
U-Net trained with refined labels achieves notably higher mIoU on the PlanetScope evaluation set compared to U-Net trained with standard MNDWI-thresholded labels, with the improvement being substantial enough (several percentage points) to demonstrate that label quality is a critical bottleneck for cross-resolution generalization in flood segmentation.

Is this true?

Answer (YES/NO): YES